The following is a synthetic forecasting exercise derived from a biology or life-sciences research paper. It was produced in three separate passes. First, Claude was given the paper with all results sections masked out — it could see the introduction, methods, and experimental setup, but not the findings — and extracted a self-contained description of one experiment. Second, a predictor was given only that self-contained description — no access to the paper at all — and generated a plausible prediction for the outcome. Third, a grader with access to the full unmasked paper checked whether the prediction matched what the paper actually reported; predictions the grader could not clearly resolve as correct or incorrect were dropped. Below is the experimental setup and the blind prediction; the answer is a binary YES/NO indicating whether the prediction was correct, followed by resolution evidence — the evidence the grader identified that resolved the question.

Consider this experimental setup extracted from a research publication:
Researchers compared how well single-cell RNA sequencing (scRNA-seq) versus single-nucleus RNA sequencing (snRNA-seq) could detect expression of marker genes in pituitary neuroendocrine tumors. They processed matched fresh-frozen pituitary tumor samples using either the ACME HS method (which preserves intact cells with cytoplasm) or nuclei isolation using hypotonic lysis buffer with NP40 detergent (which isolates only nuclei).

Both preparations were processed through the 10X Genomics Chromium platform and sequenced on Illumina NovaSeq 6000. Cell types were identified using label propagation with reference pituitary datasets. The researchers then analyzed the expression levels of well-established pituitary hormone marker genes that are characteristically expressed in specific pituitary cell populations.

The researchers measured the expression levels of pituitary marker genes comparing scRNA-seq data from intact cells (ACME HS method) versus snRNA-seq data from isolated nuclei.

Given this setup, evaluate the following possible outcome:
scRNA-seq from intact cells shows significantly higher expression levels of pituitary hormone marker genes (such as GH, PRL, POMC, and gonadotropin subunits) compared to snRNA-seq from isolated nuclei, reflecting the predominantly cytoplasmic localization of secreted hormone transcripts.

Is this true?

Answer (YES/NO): NO